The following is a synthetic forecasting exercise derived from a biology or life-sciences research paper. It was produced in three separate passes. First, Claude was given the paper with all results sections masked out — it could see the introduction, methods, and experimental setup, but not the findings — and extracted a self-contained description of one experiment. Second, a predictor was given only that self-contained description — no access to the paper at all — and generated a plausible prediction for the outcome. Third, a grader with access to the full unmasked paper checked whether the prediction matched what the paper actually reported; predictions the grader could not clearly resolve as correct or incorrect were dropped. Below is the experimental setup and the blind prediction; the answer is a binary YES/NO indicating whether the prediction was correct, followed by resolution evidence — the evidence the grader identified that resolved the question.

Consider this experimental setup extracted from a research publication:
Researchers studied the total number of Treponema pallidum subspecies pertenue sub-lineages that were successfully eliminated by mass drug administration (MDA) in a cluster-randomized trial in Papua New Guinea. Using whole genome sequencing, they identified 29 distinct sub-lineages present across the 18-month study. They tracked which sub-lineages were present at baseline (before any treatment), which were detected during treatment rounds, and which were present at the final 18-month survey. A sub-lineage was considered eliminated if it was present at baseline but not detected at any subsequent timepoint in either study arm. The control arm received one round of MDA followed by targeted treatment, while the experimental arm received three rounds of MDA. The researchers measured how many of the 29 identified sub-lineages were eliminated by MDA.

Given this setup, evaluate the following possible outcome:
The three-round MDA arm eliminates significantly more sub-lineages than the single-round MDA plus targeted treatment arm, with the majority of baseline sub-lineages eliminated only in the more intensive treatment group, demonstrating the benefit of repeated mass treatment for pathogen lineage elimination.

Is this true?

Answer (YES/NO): YES